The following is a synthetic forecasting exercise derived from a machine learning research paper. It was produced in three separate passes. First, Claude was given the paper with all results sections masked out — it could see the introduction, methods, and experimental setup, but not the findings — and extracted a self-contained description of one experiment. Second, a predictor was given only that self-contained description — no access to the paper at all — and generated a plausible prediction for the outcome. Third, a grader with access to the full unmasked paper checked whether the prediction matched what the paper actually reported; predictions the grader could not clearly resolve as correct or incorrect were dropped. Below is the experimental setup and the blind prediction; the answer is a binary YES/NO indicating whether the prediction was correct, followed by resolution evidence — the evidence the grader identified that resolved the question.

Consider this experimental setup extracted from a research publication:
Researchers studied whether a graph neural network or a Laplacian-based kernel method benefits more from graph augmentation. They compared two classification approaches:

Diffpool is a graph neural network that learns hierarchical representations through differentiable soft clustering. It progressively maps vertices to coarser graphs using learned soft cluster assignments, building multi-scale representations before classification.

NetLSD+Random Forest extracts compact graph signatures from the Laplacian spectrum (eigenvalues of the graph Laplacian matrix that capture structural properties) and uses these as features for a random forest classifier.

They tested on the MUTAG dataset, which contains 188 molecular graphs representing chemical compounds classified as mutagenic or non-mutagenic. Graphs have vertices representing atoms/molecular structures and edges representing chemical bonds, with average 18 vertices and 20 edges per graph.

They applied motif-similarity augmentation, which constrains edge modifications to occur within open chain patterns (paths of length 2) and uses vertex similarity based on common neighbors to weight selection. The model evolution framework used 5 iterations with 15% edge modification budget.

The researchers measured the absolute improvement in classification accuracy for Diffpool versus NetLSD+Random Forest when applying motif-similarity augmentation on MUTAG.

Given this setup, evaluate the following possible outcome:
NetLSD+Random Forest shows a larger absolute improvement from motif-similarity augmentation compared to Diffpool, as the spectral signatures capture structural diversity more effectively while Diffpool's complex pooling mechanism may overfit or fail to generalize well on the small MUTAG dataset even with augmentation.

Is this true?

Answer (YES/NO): YES